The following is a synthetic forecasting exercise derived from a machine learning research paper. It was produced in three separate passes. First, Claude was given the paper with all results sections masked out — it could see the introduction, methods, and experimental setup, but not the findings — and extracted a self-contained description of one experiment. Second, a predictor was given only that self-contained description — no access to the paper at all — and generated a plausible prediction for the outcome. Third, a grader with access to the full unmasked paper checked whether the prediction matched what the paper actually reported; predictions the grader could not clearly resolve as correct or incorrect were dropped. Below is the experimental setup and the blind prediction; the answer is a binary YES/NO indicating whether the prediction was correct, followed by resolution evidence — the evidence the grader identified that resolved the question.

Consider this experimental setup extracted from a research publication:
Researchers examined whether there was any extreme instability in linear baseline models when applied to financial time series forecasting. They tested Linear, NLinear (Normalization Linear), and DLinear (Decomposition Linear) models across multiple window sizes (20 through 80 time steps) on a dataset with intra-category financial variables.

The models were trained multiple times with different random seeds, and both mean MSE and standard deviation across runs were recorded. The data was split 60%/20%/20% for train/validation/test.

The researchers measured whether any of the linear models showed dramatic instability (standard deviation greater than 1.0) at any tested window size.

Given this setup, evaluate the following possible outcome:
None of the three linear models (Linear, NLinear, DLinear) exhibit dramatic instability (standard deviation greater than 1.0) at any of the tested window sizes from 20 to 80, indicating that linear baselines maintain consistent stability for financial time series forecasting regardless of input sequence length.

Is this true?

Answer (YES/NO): NO